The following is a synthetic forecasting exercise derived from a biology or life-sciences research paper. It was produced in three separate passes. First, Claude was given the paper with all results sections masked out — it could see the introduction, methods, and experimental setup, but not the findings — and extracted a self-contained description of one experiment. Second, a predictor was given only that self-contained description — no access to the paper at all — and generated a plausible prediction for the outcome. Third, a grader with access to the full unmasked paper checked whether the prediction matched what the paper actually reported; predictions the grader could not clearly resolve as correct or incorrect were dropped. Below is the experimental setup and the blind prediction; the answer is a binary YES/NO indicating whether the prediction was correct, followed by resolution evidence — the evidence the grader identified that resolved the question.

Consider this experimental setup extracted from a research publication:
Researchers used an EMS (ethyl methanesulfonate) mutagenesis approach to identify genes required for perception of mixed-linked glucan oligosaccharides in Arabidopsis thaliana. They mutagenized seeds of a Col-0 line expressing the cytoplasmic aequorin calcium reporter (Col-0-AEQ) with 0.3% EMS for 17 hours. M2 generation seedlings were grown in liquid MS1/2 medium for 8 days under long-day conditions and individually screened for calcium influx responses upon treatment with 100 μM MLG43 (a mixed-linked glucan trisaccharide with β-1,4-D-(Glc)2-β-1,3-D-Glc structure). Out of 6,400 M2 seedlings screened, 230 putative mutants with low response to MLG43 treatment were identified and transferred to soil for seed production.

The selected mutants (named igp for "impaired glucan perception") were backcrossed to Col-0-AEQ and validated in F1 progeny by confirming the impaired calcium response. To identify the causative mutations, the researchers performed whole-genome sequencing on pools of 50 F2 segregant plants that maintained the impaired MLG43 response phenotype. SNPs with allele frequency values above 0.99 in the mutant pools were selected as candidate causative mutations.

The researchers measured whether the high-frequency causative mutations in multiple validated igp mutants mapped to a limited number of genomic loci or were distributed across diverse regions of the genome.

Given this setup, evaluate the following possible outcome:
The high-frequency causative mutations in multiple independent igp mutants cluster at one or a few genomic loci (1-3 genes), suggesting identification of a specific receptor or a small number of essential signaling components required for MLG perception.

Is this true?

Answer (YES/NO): YES